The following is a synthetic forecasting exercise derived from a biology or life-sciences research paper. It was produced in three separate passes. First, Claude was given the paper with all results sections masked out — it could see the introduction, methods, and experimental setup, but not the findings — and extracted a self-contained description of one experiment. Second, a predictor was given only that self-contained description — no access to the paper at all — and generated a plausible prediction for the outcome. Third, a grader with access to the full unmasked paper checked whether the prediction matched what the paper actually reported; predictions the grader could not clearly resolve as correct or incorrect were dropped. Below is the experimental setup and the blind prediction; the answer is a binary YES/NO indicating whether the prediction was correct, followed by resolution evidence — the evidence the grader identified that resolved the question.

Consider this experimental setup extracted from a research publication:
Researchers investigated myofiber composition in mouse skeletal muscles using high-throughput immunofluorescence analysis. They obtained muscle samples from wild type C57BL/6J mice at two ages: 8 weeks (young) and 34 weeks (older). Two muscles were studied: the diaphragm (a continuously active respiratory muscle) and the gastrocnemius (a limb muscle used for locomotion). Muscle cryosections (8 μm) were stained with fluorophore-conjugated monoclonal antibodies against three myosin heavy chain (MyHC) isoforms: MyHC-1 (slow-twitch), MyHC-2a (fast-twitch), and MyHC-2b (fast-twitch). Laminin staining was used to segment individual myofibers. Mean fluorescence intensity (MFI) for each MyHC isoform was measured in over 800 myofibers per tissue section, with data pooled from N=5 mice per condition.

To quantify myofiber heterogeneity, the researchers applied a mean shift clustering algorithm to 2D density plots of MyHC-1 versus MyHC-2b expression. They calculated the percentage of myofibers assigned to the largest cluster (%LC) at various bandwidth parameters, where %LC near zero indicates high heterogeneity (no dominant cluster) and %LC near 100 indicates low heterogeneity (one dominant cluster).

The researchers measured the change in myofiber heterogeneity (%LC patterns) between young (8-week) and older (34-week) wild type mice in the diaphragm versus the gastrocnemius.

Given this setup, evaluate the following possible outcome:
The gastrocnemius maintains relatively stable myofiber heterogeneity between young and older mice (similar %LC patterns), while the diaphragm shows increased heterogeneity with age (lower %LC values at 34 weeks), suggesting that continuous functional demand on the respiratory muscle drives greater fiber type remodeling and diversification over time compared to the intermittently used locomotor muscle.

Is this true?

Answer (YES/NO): NO